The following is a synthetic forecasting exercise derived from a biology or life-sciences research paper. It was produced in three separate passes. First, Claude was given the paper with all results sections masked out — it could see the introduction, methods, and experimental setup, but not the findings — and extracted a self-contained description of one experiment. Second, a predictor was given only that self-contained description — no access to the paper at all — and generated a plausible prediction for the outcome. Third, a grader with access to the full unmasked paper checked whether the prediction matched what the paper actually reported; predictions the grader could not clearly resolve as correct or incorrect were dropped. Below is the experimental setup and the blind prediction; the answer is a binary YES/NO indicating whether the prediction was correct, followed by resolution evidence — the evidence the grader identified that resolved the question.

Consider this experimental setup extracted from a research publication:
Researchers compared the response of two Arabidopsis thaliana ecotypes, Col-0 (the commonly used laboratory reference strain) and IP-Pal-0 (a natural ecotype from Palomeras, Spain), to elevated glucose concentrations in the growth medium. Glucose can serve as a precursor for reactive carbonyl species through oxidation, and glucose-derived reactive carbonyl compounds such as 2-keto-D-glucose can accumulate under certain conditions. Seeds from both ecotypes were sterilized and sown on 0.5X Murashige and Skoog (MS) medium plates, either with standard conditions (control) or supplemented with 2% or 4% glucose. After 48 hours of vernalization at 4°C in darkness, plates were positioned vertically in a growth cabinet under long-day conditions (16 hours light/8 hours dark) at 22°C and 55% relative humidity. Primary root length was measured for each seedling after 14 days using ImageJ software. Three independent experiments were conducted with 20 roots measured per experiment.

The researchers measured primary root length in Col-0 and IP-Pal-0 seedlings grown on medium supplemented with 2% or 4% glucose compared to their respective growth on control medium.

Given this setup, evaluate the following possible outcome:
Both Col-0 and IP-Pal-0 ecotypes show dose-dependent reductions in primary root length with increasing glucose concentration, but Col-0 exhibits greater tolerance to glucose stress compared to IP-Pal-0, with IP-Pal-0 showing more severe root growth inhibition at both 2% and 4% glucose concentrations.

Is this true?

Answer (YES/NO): NO